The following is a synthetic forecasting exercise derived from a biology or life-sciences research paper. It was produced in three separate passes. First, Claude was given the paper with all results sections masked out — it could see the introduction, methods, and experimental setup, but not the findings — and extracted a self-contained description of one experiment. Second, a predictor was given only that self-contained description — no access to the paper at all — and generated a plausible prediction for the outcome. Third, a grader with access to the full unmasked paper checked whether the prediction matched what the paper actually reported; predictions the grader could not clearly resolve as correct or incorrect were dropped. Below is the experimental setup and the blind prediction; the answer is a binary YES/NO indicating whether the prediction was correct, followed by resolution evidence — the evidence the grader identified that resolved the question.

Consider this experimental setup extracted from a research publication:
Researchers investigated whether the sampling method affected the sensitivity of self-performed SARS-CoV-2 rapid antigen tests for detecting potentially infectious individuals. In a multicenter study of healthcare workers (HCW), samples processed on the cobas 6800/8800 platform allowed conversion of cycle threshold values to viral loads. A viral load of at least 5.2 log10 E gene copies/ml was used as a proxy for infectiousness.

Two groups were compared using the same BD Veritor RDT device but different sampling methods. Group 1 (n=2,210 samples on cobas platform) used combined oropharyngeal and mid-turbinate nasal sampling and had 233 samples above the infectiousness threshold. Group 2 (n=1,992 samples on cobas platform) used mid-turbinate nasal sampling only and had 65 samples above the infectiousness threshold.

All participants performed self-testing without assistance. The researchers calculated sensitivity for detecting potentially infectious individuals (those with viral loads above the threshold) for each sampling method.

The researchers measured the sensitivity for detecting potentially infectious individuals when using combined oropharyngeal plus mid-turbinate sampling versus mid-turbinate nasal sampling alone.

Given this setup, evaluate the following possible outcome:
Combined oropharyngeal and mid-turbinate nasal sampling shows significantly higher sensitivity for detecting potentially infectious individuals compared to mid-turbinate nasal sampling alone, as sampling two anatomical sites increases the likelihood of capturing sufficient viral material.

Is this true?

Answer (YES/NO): YES